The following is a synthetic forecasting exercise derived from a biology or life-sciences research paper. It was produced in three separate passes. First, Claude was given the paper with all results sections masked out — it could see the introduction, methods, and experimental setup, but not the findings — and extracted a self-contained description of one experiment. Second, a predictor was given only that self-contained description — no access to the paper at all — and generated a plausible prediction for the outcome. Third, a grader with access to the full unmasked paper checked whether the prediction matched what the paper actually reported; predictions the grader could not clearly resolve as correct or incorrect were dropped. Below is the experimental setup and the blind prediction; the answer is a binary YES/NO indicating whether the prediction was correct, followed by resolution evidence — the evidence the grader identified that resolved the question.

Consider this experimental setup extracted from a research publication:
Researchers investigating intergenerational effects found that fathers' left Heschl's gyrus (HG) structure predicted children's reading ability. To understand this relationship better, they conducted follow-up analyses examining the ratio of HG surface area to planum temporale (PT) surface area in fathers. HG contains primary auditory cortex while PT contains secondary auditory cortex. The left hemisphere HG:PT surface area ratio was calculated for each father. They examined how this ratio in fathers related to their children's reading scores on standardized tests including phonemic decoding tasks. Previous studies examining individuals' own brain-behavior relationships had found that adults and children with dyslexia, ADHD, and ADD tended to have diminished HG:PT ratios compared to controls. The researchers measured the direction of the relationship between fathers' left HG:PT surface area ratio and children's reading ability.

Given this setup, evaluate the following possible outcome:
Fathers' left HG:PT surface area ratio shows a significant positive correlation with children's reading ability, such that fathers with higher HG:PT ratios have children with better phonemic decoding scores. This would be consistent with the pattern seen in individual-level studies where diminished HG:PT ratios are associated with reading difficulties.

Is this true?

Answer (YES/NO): NO